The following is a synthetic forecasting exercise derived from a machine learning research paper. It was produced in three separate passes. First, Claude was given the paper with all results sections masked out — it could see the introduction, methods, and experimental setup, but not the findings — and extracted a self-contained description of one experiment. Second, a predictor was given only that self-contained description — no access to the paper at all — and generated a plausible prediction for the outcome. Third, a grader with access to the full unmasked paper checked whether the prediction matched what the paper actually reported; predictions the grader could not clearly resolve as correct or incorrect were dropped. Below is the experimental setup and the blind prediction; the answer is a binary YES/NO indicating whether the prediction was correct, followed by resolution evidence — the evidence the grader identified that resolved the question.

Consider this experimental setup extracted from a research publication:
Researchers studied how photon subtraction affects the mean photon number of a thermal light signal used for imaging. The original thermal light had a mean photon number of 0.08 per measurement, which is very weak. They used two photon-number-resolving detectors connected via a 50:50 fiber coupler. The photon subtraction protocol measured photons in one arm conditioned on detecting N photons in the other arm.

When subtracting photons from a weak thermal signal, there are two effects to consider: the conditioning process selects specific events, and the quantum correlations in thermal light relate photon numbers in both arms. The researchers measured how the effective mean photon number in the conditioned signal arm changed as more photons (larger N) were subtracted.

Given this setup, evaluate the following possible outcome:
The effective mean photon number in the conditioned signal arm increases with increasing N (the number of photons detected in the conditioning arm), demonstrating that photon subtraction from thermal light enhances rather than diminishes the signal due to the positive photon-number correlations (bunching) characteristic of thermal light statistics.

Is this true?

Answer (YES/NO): YES